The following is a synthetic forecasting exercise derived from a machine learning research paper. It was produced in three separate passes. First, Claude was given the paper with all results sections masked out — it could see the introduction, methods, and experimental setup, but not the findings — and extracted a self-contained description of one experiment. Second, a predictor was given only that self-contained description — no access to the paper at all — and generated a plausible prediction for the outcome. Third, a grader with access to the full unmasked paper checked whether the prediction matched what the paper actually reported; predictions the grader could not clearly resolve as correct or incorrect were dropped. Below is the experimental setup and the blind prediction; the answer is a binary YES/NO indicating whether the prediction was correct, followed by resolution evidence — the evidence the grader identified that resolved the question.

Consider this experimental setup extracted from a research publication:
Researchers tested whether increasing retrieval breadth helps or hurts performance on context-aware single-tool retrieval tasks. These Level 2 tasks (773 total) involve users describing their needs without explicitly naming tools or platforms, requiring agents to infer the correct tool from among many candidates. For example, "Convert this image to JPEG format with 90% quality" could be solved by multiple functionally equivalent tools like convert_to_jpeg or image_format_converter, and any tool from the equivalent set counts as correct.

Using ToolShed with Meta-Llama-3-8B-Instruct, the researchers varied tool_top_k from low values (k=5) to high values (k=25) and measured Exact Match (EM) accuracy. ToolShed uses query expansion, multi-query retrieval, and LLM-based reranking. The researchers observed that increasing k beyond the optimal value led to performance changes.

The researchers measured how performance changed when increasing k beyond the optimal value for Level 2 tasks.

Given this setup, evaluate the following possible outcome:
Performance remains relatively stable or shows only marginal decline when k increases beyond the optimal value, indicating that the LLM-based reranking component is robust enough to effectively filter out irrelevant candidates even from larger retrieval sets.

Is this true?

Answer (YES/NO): NO